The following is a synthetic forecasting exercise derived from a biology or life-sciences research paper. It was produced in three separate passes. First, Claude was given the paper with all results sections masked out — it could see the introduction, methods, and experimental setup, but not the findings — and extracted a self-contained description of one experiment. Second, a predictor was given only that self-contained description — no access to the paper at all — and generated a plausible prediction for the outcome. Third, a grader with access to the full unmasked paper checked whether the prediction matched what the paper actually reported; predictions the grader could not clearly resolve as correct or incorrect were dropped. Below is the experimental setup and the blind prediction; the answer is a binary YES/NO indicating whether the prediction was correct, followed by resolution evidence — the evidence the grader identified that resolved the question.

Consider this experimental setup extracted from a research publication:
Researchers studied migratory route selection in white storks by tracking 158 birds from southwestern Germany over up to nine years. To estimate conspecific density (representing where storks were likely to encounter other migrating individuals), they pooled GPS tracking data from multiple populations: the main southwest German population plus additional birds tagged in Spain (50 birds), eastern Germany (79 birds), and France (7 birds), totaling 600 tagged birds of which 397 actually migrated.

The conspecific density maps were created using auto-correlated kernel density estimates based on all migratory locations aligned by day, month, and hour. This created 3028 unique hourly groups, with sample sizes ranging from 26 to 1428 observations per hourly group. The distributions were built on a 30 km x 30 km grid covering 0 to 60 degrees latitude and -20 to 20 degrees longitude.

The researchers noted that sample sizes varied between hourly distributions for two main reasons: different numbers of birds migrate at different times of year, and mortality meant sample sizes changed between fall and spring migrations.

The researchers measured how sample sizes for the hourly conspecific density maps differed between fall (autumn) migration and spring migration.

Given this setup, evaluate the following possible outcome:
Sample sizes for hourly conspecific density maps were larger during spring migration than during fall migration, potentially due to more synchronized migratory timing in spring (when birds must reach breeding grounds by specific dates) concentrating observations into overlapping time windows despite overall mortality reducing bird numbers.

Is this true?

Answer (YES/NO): NO